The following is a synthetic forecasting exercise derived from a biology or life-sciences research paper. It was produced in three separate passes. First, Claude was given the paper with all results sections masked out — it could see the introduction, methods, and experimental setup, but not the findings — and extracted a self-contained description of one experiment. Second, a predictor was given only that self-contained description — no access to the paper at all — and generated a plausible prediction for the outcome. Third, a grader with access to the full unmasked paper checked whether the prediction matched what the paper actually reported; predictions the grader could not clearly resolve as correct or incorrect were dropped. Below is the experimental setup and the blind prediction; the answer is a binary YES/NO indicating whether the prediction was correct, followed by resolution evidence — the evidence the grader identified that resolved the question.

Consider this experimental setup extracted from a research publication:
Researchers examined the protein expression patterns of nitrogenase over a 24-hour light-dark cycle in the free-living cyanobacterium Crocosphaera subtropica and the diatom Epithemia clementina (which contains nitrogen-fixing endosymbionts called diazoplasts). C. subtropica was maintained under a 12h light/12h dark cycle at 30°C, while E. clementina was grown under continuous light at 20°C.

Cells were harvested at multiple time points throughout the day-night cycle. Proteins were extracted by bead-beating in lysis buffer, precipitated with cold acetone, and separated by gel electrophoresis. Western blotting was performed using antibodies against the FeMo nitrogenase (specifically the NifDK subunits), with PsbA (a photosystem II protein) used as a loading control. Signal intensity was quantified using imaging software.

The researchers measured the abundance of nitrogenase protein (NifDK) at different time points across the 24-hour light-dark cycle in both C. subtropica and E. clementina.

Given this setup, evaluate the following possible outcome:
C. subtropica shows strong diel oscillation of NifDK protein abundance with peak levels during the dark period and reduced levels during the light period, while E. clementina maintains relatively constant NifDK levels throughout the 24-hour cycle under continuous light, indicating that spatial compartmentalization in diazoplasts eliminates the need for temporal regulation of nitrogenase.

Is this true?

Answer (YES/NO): YES